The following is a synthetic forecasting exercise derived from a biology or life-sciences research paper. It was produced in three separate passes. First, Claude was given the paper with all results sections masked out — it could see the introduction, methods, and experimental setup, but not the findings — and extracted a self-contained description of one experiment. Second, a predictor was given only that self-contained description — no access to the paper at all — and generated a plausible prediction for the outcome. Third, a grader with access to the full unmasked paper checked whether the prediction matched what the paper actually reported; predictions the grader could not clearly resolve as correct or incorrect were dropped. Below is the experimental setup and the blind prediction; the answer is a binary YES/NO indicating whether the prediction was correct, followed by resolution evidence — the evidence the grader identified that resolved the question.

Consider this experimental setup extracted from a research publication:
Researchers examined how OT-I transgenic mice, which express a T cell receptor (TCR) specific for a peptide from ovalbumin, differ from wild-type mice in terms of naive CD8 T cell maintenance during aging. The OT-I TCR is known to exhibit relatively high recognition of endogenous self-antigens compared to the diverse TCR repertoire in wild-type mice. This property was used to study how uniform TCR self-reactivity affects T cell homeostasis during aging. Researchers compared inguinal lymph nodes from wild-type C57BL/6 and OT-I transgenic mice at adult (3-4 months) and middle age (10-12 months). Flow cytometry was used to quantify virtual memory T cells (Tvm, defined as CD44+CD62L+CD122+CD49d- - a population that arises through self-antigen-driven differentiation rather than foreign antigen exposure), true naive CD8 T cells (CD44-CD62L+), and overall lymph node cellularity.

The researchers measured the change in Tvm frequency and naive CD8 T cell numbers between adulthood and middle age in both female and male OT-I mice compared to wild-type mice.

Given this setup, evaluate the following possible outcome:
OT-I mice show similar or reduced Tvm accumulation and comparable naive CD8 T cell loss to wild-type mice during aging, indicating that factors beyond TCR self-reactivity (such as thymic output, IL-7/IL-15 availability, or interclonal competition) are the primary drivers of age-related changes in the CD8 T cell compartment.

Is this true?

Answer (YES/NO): NO